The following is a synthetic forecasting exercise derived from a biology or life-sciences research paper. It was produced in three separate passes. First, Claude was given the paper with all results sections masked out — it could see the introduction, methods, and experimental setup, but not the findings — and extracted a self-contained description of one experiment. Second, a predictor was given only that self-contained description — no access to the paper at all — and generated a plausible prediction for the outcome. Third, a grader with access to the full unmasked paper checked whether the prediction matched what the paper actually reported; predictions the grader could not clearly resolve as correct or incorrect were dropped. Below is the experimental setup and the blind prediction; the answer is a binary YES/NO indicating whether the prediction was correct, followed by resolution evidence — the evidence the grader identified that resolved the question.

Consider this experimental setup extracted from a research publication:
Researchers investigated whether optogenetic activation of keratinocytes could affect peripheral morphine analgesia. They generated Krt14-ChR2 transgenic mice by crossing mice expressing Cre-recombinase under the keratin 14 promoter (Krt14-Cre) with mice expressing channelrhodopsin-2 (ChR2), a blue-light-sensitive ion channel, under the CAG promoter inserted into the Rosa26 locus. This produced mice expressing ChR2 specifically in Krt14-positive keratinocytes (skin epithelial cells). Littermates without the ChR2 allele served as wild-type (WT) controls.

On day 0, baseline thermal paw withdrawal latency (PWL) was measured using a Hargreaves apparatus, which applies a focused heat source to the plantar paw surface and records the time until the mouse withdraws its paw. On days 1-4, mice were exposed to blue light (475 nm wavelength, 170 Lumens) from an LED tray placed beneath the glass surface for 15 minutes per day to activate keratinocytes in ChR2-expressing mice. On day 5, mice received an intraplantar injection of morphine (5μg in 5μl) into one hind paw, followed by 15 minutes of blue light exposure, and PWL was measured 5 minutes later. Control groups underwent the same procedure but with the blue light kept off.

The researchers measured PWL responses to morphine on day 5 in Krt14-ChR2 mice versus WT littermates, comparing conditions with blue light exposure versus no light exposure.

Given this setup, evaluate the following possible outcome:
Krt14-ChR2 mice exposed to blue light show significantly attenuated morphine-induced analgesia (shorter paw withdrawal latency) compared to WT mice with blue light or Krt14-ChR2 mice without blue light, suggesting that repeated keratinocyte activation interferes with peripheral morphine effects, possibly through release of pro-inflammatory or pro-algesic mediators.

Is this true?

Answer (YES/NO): YES